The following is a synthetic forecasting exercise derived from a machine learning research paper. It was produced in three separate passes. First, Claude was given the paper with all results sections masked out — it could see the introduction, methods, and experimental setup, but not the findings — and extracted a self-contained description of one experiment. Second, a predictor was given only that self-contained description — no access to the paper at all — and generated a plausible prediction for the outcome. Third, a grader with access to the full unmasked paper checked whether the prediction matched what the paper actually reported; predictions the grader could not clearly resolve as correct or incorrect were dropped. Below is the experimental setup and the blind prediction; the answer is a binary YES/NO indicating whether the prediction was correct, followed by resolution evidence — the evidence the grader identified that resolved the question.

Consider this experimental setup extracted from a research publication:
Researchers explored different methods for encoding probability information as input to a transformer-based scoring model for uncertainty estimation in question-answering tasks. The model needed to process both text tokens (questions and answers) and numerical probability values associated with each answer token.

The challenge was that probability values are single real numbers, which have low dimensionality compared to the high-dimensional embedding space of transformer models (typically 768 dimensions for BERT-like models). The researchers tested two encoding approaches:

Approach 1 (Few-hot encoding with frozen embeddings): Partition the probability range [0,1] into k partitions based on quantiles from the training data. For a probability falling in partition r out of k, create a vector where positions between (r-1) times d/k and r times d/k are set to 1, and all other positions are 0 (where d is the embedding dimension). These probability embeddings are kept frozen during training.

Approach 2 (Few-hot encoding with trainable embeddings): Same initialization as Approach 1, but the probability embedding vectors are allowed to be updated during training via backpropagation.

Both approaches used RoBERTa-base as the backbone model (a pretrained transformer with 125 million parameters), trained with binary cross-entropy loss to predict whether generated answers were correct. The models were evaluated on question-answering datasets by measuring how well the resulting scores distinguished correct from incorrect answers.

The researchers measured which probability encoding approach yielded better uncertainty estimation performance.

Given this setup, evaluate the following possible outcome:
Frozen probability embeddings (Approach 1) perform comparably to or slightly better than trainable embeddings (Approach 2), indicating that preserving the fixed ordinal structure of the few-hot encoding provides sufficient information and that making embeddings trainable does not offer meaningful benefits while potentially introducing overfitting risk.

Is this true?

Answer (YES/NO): NO